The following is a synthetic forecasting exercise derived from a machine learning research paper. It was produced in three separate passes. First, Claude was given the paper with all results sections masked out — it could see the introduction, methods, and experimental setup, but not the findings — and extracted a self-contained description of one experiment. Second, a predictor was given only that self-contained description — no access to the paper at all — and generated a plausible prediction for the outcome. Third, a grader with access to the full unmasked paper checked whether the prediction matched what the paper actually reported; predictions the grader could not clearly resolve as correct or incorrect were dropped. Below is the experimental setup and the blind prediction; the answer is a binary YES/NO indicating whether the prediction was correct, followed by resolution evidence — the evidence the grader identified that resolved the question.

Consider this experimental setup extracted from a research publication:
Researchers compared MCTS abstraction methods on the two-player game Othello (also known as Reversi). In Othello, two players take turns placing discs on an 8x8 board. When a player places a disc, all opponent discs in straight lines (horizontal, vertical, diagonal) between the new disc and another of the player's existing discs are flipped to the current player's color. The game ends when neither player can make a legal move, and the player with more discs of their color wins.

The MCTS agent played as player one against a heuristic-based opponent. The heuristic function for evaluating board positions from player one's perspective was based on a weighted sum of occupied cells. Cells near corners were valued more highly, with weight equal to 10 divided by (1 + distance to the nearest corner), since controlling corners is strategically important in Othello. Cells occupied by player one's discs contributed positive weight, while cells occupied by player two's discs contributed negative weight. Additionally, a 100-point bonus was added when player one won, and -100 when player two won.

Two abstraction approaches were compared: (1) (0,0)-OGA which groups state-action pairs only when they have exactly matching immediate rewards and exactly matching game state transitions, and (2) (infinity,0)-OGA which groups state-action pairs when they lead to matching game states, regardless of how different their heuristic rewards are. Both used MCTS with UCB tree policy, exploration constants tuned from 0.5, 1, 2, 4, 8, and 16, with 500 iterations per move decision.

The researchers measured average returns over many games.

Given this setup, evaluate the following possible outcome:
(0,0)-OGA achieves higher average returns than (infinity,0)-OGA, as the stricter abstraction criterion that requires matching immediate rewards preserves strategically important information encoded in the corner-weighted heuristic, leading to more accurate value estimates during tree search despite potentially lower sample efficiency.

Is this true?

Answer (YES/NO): YES